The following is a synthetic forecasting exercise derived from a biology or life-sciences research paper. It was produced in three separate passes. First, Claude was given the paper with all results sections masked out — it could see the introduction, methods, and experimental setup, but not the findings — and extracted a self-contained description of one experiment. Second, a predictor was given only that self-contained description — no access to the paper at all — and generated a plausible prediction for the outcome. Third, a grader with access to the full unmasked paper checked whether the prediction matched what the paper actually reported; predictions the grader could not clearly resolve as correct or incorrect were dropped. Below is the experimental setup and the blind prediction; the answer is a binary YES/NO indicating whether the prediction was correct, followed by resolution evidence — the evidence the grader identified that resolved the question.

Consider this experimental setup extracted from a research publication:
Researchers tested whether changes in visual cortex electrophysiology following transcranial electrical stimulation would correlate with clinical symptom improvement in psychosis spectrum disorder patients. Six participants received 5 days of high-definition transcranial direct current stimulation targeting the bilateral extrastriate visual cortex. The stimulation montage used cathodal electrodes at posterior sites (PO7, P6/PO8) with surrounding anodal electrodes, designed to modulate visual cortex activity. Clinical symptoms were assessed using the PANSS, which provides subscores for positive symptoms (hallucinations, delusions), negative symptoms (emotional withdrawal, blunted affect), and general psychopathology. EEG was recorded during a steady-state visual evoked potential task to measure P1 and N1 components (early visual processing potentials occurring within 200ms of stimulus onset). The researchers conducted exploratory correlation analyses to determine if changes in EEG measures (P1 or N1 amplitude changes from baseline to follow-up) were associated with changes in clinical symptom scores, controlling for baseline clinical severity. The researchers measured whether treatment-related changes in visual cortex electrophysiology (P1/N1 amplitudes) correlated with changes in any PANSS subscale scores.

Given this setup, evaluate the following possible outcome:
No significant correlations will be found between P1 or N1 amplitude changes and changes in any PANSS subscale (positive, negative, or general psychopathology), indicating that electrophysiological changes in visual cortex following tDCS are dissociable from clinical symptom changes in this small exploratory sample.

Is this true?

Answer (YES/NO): NO